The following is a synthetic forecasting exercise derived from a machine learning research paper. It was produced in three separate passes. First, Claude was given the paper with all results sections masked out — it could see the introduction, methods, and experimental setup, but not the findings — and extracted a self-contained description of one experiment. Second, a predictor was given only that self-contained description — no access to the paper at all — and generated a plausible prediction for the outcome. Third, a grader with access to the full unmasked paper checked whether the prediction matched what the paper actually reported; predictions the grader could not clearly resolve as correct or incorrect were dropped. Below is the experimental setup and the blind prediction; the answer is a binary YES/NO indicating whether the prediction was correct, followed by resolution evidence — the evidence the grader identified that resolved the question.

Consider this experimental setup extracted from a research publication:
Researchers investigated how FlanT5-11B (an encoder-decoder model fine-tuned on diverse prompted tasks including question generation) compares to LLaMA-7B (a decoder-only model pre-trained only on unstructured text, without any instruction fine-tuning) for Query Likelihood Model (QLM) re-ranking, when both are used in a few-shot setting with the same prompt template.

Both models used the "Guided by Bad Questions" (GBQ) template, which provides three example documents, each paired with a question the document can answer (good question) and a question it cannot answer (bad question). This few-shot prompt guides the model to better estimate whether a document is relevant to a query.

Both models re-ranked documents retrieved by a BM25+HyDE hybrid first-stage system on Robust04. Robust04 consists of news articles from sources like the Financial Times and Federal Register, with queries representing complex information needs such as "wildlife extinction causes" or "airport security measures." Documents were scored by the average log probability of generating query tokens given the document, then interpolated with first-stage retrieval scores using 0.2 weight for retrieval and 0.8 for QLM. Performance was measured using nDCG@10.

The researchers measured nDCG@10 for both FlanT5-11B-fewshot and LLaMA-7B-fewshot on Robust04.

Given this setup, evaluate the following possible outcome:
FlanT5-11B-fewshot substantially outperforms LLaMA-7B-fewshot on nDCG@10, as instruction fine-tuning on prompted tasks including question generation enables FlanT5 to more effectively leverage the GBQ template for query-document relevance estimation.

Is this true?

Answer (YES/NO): NO